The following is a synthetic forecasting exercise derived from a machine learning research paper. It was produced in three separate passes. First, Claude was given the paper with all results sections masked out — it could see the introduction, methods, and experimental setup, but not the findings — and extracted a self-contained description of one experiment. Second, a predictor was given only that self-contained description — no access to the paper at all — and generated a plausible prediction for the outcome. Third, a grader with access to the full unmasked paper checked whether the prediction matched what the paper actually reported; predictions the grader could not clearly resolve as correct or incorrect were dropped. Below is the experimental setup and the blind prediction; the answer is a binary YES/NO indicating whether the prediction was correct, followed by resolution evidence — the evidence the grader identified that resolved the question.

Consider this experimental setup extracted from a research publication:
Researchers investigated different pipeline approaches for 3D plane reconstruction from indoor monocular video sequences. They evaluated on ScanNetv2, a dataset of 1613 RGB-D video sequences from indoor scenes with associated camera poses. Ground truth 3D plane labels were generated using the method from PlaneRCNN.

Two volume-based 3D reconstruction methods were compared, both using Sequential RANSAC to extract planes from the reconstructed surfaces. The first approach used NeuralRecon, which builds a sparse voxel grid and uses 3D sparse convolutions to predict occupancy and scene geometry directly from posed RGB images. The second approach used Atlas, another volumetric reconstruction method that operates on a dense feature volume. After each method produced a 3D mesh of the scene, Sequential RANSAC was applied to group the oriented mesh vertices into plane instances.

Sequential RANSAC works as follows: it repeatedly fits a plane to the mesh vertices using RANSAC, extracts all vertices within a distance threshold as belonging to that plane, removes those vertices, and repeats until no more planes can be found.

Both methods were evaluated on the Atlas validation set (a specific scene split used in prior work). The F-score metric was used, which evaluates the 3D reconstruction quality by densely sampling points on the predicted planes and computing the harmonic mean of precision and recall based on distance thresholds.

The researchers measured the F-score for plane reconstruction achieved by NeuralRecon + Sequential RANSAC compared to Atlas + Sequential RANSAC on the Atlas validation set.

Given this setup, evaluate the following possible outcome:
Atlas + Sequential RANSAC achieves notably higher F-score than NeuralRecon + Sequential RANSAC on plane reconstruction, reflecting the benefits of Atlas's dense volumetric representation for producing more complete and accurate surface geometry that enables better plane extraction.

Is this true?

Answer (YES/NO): YES